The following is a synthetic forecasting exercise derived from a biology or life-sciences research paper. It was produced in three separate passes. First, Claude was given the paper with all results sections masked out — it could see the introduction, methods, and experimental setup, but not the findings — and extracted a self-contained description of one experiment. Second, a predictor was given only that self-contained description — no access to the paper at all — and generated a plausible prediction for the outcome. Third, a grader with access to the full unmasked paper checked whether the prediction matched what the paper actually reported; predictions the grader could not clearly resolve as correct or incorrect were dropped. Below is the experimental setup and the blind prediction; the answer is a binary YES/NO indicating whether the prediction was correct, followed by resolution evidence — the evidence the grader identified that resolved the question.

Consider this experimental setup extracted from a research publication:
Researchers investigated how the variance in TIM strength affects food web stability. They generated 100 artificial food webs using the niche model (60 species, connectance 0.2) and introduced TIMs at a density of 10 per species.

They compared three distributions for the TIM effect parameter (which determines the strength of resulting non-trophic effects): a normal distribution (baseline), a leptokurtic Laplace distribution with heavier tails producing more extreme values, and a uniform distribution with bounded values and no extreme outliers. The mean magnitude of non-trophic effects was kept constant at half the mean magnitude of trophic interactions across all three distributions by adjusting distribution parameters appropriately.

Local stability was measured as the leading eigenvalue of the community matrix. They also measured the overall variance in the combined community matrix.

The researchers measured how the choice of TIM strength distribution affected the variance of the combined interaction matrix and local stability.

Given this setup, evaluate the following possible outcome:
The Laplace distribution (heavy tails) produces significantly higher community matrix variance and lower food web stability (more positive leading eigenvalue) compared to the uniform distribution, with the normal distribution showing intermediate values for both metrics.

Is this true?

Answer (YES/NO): NO